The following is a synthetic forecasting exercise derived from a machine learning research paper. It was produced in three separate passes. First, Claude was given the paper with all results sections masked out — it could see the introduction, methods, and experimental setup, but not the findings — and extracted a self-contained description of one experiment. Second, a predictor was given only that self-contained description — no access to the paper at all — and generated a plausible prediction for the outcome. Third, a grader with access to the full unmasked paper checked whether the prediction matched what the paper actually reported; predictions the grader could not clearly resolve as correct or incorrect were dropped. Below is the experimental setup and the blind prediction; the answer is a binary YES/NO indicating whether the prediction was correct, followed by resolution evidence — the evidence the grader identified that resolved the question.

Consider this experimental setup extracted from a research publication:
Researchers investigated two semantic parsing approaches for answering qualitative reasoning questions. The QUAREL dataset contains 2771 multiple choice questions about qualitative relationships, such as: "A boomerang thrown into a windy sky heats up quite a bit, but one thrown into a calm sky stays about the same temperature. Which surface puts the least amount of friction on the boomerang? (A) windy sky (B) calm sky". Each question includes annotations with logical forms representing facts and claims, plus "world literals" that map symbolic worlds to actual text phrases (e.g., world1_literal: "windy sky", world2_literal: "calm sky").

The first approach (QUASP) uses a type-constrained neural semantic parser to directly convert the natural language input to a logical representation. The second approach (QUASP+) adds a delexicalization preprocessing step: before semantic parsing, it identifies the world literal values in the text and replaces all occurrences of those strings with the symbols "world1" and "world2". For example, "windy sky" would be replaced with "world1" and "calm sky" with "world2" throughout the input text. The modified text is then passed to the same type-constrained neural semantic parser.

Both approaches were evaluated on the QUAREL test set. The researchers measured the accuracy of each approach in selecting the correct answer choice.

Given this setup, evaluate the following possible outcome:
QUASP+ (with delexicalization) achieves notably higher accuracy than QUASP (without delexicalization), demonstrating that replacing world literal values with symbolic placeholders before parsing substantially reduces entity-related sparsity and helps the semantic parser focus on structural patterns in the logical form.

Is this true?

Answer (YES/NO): YES